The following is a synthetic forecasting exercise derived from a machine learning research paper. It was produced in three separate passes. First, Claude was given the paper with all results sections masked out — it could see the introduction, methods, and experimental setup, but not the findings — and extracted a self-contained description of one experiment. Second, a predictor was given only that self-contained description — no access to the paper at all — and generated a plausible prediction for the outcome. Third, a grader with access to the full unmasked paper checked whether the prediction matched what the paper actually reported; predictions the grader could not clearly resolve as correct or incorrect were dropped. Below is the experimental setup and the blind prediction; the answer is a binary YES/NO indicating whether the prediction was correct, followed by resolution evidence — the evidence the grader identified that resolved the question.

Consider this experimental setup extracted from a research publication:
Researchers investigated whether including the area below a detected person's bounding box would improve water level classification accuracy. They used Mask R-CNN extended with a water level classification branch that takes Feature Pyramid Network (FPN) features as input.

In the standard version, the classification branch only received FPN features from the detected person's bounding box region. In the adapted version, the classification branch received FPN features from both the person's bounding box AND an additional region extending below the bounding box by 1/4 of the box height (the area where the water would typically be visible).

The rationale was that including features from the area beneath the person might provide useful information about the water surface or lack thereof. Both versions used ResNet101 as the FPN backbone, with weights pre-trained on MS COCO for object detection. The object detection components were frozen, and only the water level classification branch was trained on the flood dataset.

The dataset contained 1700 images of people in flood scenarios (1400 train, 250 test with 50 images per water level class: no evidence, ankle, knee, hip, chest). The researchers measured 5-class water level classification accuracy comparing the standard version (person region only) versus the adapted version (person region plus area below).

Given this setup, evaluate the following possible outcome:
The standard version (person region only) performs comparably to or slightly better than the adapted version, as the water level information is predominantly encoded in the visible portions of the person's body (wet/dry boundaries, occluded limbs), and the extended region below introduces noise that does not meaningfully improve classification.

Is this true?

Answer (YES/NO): NO